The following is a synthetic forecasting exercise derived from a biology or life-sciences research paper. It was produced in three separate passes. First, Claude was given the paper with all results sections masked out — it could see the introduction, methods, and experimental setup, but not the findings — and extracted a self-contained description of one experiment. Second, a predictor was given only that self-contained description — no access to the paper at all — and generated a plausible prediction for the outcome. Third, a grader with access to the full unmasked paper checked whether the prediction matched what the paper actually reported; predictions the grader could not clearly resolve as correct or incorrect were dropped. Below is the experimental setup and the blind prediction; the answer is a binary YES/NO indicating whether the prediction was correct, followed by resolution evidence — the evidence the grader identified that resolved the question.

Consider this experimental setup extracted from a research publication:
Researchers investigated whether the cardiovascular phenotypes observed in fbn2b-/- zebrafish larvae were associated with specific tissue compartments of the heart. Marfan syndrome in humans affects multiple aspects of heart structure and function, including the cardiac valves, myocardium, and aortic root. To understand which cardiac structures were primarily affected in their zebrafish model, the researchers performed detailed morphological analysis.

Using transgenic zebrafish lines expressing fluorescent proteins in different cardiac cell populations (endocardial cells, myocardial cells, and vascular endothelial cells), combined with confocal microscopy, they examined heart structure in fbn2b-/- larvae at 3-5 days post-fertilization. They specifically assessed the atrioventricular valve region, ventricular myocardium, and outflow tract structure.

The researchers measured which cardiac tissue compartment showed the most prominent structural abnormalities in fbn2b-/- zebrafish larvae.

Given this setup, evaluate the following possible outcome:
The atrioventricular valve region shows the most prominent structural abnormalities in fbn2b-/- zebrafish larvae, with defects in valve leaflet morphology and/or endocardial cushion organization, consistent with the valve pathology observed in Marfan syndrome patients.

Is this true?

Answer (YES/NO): NO